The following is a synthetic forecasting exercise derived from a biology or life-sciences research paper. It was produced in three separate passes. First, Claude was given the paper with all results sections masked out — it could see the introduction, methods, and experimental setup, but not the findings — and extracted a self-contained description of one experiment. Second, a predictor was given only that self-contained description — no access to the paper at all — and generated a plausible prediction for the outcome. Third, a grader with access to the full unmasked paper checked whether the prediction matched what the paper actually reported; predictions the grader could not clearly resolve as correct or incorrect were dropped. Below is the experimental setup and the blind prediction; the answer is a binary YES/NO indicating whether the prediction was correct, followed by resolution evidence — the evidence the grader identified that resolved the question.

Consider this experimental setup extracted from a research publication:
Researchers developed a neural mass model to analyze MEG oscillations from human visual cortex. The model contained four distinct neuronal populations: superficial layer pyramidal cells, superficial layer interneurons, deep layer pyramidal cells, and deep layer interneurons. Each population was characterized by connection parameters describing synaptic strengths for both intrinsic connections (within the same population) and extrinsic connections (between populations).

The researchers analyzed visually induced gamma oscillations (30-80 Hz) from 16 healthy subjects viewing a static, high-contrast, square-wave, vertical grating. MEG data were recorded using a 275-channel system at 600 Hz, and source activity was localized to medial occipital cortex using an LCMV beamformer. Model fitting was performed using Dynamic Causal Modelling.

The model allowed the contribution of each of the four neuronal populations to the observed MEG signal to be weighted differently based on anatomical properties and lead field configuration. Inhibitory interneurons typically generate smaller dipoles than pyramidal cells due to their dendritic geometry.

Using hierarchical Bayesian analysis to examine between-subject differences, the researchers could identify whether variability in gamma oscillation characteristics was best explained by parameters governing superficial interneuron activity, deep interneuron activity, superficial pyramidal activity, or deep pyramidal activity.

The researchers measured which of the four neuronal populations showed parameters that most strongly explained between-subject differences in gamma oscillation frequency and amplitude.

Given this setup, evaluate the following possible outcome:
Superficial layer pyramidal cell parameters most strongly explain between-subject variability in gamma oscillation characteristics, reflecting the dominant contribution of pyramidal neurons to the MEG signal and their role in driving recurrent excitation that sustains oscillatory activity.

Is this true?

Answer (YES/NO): NO